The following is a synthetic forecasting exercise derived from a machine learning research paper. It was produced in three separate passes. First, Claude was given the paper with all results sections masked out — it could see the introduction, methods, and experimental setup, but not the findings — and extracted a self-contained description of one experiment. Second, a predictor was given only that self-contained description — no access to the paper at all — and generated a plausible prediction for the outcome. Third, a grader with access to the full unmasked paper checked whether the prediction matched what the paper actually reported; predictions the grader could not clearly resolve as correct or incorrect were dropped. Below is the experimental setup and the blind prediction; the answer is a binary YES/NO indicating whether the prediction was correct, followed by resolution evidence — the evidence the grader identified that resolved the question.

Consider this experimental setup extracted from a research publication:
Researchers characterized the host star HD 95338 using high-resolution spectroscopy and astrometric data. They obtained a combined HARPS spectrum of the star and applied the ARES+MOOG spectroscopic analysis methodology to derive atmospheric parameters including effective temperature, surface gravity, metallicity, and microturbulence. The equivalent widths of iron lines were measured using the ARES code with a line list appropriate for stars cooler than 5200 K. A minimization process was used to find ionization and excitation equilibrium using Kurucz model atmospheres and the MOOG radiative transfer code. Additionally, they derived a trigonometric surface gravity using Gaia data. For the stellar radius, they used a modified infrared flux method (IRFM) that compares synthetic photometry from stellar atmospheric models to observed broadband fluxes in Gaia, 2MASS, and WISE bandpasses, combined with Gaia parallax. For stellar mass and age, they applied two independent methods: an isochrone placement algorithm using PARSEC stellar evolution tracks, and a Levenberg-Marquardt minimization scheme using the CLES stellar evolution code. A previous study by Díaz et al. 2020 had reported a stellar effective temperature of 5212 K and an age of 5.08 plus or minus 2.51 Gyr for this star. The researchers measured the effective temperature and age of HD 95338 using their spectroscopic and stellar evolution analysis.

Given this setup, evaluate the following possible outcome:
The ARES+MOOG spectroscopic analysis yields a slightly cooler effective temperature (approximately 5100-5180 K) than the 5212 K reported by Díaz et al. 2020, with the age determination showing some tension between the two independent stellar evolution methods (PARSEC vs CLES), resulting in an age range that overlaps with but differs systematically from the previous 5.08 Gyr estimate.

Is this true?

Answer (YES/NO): NO